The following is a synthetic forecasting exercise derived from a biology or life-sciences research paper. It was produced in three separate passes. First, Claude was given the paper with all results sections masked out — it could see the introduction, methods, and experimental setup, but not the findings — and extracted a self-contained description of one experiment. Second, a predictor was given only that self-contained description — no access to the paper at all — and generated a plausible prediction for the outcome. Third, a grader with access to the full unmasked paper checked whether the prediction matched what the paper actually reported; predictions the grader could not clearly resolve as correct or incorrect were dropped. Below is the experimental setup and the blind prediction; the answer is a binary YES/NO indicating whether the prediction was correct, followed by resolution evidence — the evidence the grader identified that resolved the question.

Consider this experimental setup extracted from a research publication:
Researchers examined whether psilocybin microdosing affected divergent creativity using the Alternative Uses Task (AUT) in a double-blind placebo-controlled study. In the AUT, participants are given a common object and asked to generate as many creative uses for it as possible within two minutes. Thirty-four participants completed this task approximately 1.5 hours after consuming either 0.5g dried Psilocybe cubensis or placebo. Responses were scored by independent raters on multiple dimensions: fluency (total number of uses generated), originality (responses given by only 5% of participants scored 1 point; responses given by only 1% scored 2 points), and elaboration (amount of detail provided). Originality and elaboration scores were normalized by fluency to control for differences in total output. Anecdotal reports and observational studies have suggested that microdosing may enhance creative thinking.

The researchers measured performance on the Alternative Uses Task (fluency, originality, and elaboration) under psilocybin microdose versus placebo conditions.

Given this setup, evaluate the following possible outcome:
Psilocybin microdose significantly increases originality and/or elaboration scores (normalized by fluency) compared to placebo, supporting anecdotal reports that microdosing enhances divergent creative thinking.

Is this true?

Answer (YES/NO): NO